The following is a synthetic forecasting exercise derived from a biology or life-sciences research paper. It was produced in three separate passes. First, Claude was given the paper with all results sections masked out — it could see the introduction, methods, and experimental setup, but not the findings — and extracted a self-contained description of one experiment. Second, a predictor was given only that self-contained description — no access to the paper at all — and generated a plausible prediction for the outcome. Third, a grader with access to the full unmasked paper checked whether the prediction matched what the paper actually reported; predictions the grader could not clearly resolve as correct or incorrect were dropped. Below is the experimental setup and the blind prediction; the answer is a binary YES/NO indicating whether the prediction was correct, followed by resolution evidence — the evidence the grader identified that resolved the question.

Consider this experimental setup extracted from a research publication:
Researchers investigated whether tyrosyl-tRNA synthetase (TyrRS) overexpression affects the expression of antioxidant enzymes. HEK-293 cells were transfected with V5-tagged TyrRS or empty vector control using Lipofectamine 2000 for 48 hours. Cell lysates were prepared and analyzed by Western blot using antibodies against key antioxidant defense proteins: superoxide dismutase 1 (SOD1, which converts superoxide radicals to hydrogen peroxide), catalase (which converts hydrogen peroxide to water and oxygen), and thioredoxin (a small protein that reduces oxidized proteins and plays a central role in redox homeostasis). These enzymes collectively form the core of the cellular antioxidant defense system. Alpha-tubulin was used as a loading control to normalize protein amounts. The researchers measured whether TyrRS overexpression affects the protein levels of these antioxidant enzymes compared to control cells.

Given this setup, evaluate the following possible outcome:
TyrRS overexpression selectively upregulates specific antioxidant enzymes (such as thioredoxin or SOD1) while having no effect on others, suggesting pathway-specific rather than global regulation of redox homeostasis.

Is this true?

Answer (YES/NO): NO